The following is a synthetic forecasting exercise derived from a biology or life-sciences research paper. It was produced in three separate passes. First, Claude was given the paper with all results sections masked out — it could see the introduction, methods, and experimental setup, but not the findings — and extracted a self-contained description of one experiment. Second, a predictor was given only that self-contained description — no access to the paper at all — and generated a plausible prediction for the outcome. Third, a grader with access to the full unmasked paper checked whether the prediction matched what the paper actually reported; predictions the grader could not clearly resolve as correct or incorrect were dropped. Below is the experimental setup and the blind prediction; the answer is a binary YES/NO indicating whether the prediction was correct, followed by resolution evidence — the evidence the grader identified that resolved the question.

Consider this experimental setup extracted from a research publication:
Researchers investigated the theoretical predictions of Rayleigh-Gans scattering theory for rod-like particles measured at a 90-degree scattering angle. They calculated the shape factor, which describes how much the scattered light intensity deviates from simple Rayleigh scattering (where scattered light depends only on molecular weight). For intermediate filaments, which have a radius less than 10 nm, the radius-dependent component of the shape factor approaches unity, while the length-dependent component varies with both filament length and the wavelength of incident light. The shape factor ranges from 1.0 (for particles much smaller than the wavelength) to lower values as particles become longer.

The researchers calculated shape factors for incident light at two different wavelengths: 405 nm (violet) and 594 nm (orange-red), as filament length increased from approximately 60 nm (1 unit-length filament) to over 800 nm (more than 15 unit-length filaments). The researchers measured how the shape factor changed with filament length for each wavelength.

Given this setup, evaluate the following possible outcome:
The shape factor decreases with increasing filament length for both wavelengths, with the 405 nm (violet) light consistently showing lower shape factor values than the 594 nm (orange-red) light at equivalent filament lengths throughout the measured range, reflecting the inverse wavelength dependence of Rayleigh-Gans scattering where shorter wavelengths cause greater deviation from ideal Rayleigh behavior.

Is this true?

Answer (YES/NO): YES